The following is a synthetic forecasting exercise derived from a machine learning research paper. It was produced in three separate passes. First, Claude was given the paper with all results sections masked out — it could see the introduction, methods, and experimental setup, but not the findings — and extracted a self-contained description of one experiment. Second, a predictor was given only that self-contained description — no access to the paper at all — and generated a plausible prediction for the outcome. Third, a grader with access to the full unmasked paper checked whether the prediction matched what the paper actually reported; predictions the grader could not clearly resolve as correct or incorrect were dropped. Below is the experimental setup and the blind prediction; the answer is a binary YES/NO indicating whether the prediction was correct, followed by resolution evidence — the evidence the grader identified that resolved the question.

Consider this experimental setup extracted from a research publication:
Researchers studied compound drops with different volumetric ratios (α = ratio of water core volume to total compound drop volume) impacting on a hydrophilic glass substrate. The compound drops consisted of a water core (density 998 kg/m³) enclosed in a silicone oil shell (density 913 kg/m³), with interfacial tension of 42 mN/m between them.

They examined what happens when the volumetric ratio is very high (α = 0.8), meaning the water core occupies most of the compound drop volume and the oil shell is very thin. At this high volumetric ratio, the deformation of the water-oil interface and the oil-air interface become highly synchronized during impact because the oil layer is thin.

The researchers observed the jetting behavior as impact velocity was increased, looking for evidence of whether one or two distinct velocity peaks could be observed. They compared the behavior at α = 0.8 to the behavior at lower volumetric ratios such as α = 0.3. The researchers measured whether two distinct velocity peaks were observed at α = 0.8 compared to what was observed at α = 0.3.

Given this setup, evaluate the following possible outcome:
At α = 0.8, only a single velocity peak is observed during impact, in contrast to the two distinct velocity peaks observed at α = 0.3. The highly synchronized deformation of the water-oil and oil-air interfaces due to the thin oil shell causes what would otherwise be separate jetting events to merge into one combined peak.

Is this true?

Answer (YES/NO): YES